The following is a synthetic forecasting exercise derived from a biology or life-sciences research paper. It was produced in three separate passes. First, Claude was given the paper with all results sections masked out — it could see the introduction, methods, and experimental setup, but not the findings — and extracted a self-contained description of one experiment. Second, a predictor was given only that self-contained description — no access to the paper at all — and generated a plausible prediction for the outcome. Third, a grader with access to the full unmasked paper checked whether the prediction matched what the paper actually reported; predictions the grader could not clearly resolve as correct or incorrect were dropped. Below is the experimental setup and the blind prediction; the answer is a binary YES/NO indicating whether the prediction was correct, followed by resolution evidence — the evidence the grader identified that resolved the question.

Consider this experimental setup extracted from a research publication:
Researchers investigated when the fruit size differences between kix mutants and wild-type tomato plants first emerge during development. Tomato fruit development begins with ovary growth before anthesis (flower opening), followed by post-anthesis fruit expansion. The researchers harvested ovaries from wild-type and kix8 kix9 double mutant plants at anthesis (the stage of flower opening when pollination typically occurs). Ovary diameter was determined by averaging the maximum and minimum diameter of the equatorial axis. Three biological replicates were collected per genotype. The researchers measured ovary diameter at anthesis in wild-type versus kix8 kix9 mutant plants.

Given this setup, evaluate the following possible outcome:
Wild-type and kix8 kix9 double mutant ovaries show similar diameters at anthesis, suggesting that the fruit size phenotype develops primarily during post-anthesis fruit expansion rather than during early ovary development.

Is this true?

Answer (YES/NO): NO